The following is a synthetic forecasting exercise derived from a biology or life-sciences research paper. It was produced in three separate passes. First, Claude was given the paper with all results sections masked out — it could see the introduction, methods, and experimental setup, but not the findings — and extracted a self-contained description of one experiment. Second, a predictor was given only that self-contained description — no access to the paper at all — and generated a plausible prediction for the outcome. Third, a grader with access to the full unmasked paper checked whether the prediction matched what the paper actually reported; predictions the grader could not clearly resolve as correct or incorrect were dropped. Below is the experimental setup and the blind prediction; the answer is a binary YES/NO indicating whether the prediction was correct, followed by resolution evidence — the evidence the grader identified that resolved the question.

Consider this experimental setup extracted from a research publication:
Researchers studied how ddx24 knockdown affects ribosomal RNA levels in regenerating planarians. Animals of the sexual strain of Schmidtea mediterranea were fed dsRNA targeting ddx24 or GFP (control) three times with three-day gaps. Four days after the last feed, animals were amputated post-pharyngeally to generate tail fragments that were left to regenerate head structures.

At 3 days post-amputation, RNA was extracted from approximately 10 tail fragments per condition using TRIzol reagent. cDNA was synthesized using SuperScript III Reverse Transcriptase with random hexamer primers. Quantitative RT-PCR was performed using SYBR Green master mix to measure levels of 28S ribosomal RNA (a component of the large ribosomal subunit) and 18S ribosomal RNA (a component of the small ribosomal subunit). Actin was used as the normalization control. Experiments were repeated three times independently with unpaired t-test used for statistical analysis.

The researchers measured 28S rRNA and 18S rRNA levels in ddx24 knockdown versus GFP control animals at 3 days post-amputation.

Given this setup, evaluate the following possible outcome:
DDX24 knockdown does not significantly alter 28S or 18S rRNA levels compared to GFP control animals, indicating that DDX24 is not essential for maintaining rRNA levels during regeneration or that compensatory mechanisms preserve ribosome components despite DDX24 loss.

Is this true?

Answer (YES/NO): NO